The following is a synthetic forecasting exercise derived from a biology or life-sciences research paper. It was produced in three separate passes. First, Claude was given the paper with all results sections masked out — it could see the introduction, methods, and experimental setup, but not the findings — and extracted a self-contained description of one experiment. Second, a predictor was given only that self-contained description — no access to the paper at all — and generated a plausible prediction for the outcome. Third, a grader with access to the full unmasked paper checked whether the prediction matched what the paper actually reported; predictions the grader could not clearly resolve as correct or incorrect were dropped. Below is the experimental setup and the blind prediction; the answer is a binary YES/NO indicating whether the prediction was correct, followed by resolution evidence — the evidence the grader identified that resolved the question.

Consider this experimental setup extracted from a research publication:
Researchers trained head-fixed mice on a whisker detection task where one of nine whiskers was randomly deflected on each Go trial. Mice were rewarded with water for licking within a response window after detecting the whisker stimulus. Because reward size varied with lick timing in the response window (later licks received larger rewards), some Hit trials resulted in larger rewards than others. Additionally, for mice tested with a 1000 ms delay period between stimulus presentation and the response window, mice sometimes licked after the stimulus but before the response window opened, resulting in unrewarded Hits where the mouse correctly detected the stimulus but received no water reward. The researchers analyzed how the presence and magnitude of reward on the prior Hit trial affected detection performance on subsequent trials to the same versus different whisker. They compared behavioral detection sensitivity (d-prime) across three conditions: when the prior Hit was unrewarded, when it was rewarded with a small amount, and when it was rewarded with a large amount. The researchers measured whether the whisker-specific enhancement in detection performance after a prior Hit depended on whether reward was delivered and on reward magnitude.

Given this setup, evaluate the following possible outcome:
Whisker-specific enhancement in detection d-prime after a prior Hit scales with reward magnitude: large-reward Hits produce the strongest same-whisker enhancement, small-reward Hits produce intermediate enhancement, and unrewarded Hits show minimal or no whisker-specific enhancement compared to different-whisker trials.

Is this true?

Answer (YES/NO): NO